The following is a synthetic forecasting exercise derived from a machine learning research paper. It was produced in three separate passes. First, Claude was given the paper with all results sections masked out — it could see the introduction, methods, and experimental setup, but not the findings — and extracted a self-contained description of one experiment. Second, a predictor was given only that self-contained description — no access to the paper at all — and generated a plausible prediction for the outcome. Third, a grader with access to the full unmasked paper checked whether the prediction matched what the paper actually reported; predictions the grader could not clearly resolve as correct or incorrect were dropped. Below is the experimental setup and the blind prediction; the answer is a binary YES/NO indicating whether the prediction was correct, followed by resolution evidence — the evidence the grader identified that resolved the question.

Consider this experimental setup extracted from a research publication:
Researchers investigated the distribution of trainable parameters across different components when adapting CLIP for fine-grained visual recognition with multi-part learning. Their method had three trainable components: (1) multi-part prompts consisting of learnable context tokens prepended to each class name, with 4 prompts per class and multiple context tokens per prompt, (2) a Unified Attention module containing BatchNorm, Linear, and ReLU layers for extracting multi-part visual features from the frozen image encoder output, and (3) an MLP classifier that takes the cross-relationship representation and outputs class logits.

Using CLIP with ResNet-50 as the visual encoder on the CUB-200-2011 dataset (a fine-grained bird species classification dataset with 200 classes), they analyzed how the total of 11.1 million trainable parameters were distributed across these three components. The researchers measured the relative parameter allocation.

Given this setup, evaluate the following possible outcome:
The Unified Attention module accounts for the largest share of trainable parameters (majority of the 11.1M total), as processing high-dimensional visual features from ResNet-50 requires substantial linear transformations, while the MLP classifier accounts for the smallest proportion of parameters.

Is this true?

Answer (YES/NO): NO